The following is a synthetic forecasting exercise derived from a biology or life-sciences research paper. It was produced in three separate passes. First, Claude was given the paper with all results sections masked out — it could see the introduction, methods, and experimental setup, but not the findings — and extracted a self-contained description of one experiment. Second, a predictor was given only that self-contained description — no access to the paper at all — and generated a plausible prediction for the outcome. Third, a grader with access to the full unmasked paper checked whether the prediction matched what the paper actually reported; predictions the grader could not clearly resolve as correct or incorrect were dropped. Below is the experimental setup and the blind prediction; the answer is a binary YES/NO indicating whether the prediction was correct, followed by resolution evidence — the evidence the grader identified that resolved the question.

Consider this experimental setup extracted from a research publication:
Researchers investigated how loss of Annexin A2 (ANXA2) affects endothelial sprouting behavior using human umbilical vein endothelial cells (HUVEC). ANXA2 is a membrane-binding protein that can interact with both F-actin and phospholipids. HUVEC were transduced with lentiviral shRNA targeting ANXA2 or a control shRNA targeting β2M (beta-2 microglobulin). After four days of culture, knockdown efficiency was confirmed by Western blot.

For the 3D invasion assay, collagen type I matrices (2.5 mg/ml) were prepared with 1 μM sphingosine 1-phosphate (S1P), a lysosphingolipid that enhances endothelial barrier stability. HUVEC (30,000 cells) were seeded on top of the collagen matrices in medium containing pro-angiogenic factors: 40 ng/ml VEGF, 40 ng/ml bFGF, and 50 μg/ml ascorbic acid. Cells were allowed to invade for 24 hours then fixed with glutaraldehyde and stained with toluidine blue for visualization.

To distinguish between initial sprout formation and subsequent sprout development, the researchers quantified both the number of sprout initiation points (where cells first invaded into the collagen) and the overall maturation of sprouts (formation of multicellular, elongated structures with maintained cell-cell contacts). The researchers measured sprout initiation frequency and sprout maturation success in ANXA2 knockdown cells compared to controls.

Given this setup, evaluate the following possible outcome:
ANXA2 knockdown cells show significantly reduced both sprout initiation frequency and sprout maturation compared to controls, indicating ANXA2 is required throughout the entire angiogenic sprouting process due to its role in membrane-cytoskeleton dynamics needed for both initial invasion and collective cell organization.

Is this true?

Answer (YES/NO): NO